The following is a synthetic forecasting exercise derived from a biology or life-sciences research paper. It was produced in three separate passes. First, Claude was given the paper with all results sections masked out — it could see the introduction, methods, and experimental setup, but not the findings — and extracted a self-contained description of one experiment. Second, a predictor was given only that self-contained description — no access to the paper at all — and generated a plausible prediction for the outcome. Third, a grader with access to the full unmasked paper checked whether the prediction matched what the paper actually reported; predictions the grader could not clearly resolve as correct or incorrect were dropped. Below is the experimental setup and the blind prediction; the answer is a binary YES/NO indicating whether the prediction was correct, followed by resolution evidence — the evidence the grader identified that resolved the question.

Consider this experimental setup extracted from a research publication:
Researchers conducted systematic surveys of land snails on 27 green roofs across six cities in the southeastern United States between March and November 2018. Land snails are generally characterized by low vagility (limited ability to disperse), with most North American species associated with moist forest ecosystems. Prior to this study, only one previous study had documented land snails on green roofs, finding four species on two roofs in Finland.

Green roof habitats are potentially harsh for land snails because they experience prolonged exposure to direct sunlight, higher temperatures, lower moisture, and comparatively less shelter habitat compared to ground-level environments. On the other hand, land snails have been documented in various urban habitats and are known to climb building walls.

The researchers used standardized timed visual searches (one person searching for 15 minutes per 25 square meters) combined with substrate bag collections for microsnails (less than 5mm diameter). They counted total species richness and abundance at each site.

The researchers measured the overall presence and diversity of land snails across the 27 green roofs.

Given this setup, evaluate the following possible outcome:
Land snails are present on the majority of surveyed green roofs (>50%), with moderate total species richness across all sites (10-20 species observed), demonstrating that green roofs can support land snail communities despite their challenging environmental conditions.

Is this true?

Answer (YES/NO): YES